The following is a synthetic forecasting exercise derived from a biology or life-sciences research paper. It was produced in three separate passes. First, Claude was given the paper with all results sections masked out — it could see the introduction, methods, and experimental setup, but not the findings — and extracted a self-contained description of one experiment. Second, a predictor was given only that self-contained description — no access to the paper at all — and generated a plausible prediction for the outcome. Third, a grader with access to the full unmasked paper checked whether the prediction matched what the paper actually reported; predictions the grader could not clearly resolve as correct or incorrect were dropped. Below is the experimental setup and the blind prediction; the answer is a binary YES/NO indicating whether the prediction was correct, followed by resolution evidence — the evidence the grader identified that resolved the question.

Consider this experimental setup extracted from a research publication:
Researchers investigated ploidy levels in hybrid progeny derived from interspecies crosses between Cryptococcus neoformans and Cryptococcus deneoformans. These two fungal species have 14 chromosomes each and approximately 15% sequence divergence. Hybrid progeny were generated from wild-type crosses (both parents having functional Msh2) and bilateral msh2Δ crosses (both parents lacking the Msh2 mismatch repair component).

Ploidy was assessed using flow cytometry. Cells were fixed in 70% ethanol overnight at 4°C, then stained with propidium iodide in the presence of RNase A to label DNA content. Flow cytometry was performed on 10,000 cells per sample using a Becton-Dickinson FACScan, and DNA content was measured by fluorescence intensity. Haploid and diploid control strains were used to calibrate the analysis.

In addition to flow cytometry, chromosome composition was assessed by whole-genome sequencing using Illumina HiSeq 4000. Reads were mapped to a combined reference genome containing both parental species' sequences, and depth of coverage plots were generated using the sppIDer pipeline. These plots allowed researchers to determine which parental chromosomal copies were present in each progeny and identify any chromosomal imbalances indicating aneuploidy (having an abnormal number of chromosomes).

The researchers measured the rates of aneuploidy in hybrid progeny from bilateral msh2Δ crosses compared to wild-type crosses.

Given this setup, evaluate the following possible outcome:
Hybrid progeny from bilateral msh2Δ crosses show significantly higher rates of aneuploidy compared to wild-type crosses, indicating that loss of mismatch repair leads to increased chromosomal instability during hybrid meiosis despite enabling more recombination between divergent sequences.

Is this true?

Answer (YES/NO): NO